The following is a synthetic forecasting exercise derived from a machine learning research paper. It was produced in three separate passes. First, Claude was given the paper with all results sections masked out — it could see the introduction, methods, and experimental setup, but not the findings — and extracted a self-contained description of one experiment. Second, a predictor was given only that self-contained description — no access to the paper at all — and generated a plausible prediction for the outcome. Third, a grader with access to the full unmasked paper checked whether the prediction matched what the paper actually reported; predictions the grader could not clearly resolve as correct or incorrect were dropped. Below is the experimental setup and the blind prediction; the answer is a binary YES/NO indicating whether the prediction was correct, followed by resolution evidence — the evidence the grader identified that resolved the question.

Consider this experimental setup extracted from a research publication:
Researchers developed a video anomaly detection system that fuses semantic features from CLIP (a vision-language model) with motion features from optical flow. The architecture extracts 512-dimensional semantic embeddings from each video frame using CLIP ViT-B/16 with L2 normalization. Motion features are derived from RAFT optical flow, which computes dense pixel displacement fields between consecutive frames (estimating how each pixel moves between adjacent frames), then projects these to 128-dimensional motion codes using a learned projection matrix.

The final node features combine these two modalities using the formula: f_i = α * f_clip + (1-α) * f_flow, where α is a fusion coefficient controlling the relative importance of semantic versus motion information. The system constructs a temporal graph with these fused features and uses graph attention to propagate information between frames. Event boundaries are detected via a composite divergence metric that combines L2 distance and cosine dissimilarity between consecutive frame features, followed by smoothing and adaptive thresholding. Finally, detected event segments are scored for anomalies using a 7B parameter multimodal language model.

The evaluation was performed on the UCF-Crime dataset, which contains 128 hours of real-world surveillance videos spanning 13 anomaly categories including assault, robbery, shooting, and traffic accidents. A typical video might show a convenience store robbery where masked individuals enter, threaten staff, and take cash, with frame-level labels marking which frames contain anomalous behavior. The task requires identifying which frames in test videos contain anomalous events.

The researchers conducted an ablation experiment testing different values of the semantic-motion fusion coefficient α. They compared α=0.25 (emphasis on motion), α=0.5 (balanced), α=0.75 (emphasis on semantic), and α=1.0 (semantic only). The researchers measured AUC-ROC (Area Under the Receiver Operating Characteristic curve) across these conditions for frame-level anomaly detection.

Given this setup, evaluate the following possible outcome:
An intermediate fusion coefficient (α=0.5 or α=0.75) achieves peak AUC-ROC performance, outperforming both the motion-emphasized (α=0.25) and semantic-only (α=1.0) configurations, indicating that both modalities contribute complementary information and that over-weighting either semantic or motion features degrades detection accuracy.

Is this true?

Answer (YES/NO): YES